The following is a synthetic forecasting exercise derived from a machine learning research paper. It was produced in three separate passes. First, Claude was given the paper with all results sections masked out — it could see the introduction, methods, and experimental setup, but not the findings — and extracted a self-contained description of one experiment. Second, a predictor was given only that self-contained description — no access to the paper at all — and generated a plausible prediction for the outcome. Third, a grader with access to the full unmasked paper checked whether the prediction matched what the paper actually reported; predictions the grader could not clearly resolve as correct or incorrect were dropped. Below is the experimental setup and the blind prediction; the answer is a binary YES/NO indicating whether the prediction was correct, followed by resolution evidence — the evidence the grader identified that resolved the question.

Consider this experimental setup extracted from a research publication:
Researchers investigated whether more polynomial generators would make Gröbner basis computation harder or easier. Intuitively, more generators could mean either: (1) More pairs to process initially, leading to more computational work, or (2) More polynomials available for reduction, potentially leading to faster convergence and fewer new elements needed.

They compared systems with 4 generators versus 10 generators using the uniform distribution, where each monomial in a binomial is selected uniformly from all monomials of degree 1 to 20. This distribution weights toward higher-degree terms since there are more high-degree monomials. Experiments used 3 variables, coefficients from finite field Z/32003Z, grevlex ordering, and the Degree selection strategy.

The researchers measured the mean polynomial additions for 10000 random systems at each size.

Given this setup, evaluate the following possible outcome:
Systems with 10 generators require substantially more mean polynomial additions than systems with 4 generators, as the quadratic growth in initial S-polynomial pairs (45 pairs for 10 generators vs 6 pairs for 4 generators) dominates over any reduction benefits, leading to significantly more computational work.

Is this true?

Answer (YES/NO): NO